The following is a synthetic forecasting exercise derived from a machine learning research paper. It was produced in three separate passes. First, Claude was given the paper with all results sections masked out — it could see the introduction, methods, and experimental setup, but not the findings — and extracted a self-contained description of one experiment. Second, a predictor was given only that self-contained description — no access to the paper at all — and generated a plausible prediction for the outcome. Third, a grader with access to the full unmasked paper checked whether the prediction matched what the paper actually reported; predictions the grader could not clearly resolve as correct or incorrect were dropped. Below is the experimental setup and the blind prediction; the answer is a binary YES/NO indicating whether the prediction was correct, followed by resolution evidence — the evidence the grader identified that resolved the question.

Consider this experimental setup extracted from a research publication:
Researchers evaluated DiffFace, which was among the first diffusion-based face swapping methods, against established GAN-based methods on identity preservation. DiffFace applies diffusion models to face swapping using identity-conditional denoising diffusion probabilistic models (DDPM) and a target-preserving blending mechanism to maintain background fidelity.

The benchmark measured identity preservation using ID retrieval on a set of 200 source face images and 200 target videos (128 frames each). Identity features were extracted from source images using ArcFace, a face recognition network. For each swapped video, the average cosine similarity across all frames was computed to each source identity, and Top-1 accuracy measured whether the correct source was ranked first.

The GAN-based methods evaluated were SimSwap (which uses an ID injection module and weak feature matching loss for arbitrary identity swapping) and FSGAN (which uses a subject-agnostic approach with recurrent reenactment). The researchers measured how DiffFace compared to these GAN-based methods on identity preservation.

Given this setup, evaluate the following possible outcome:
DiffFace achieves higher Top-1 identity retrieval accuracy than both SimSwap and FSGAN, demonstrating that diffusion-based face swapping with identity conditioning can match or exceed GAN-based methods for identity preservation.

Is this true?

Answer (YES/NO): NO